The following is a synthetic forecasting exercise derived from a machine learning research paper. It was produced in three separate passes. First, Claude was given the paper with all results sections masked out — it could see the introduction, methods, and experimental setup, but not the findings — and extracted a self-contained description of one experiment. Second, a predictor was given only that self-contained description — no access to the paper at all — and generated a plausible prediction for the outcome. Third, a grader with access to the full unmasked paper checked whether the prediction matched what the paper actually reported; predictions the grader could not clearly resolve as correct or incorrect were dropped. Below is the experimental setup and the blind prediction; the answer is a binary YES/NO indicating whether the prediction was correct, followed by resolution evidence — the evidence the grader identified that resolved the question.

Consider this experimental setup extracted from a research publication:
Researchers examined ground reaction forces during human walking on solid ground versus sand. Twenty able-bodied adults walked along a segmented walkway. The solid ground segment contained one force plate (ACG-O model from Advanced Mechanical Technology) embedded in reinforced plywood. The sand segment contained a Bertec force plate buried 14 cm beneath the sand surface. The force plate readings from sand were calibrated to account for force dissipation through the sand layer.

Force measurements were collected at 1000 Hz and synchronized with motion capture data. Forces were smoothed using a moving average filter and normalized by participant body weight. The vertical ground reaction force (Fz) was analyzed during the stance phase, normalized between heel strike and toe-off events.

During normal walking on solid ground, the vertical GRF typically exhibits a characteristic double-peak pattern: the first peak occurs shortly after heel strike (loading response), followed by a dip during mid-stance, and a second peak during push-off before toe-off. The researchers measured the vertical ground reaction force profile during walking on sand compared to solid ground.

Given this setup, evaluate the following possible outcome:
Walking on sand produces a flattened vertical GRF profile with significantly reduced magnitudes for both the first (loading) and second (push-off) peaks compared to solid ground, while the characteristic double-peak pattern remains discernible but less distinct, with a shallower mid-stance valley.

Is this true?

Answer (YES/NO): NO